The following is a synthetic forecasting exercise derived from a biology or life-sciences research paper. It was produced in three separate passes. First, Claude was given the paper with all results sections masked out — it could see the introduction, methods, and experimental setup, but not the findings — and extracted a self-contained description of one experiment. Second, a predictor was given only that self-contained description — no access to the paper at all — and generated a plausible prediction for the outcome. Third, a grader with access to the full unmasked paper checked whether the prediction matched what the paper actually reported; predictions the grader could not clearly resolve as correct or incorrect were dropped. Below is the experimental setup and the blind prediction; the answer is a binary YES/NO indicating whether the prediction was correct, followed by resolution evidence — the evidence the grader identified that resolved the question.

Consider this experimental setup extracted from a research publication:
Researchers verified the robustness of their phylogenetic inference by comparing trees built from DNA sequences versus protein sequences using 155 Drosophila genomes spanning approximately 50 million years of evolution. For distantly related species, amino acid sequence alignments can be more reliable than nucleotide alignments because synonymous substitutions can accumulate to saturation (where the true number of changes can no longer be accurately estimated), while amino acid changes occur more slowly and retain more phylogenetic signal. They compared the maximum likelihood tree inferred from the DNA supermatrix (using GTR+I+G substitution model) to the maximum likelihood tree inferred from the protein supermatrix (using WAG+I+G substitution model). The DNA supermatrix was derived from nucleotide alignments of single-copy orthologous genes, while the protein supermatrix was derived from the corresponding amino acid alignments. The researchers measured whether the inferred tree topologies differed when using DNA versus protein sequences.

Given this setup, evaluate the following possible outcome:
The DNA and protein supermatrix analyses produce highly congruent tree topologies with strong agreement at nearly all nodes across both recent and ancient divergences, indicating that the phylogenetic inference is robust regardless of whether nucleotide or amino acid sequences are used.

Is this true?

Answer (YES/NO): YES